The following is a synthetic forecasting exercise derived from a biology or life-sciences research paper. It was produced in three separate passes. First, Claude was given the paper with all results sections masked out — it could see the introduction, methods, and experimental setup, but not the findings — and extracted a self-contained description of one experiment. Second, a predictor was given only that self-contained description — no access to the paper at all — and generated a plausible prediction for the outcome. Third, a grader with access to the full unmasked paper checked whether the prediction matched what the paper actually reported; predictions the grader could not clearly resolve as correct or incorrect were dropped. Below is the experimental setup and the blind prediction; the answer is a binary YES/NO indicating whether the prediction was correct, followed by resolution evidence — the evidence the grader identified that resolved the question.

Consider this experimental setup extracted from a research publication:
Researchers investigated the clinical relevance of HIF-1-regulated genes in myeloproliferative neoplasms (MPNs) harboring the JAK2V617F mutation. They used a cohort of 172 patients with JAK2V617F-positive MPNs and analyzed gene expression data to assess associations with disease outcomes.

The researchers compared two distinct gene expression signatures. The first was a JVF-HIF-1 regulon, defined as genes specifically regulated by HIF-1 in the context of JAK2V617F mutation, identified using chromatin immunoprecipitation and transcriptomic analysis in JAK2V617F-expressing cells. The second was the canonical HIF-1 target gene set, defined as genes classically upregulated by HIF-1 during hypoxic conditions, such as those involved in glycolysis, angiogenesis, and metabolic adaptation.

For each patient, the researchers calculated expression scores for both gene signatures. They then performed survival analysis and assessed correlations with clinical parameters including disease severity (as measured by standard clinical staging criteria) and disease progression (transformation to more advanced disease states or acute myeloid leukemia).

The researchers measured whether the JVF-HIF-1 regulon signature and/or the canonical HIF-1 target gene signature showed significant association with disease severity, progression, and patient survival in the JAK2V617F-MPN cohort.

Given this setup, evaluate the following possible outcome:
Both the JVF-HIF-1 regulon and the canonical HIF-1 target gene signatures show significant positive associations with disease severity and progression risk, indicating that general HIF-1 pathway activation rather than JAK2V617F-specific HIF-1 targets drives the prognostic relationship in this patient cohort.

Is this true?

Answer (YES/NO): NO